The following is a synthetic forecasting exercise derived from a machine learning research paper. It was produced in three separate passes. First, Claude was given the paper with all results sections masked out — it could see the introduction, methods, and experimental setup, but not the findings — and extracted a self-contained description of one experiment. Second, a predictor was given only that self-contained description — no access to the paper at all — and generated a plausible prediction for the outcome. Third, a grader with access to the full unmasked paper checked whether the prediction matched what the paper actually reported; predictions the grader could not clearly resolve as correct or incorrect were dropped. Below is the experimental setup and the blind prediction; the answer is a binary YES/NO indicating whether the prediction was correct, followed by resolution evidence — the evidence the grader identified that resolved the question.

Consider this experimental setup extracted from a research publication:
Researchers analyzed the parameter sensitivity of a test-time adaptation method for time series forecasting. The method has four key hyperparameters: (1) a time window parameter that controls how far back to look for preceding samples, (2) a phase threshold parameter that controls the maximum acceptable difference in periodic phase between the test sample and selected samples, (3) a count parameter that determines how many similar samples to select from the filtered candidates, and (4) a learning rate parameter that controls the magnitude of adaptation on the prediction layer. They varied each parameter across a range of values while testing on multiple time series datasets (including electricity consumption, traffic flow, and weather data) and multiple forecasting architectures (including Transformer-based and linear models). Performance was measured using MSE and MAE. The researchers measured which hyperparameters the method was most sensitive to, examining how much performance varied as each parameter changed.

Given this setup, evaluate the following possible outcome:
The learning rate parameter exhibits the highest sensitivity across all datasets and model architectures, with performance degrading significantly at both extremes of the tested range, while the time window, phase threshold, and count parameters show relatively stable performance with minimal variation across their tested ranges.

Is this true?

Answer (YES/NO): NO